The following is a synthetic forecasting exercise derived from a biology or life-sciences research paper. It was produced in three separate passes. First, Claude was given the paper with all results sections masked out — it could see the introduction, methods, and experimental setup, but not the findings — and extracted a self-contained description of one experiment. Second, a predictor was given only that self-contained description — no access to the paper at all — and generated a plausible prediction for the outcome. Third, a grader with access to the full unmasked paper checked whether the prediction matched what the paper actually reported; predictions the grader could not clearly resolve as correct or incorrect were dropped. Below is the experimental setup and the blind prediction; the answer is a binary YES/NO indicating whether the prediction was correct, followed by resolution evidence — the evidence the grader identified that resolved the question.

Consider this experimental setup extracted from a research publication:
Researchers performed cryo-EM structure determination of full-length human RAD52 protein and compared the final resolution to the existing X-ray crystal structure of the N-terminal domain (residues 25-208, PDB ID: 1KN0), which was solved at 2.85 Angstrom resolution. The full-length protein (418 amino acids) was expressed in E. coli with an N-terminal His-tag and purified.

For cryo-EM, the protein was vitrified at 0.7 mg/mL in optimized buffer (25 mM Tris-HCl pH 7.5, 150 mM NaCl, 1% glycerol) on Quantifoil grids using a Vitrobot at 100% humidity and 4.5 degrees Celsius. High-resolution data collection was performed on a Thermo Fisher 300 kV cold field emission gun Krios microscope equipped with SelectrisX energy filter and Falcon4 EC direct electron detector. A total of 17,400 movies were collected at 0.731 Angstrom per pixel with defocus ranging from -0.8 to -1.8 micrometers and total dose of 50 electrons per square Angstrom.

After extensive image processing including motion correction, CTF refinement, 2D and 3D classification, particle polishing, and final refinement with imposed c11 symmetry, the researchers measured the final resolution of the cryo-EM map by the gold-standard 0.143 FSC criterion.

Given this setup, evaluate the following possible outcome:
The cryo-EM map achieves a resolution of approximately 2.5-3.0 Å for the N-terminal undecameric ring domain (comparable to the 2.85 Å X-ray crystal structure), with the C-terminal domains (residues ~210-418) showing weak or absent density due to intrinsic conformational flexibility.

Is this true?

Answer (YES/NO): NO